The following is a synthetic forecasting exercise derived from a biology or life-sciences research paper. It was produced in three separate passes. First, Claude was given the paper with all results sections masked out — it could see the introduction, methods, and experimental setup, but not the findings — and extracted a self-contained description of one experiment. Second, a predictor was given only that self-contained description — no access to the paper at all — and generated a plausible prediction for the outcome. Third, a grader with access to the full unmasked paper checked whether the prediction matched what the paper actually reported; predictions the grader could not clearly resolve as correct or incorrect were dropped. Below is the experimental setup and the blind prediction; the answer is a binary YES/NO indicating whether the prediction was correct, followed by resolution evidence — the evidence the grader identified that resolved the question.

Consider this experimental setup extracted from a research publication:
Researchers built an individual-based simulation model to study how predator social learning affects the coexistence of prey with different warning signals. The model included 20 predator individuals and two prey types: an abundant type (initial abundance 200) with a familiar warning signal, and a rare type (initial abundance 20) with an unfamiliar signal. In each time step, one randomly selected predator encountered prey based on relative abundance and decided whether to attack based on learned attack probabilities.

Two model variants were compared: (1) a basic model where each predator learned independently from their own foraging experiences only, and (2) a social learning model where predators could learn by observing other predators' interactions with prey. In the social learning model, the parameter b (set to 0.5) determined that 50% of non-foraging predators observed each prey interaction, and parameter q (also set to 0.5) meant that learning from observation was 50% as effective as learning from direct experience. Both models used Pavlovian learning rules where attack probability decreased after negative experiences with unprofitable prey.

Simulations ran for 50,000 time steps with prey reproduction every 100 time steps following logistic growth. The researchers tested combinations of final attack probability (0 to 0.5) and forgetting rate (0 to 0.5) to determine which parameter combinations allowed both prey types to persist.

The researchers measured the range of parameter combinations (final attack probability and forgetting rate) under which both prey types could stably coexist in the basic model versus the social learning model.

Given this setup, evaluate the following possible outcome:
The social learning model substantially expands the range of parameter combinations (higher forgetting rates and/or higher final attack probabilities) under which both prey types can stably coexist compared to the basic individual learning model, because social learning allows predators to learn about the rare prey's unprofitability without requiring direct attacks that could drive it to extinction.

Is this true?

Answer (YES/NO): YES